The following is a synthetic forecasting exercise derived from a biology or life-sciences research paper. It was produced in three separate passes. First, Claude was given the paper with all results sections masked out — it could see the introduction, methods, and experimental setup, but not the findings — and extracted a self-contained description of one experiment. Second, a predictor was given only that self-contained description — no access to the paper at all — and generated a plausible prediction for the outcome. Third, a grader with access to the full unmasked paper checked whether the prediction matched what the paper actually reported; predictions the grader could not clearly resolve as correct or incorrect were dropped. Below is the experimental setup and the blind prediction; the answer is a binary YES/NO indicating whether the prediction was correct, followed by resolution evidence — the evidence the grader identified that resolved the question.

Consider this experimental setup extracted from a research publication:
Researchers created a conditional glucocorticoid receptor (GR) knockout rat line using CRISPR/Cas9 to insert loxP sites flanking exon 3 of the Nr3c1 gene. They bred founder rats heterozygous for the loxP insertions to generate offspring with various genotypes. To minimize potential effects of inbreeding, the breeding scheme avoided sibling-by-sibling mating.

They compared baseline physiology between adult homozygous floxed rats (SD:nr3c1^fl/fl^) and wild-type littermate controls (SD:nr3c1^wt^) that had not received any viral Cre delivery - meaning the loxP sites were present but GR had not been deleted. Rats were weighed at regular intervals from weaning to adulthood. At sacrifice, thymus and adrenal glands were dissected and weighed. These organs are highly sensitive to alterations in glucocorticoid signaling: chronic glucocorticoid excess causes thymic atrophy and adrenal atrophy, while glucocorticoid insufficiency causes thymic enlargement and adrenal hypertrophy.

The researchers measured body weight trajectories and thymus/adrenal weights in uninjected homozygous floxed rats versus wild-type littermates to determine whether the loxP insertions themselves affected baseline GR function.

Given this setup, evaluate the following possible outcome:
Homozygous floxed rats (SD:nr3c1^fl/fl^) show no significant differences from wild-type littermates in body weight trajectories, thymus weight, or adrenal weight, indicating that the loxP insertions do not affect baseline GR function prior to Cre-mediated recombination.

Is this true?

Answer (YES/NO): YES